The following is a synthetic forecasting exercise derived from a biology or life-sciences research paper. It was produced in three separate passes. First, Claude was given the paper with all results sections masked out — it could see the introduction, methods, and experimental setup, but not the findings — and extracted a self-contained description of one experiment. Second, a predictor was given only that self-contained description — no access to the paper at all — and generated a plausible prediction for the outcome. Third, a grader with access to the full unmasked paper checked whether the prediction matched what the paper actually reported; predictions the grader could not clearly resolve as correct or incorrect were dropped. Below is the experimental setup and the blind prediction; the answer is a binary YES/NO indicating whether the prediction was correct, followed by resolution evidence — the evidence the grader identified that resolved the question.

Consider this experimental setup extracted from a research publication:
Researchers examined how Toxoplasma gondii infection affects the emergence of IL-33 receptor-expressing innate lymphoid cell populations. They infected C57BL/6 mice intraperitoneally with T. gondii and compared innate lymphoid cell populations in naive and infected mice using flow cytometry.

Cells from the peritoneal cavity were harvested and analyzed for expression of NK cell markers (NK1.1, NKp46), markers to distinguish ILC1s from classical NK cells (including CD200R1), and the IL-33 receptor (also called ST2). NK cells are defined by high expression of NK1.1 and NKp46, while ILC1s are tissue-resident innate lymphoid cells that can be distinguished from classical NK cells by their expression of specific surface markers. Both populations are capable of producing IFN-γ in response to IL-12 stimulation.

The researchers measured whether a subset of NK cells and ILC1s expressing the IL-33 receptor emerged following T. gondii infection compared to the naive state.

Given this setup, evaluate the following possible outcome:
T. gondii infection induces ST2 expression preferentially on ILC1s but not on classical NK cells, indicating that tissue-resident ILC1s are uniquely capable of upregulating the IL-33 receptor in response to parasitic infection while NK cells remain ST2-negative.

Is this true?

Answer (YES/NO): NO